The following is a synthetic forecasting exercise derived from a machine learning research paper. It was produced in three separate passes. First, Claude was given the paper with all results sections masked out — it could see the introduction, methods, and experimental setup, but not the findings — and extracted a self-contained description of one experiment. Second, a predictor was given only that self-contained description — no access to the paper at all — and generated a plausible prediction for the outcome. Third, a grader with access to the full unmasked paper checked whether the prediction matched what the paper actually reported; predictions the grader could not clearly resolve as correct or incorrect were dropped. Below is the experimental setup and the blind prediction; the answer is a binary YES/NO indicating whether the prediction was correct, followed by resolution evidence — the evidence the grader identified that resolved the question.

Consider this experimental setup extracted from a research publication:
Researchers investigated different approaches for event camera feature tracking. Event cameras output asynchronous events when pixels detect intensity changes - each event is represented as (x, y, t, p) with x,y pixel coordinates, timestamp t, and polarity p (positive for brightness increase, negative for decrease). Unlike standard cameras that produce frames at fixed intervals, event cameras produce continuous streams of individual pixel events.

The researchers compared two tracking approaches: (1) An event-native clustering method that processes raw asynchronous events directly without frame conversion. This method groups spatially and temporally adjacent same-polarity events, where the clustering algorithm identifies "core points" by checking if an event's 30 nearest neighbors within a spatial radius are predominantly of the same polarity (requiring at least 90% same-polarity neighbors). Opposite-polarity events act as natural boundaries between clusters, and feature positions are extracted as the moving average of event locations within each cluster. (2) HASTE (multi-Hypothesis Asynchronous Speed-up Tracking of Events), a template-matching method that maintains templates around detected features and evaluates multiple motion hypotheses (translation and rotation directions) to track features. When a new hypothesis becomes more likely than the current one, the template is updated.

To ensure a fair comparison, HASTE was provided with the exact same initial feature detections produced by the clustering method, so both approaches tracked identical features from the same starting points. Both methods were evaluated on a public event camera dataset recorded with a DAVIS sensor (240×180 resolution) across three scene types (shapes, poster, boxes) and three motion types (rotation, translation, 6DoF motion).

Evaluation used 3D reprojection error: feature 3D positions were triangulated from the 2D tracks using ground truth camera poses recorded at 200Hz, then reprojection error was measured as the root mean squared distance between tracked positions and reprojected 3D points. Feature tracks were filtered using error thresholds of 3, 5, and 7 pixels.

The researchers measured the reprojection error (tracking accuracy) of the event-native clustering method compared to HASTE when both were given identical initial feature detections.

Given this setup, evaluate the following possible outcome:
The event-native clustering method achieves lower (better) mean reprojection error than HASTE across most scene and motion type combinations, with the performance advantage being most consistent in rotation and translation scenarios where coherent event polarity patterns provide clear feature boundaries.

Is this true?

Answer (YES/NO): NO